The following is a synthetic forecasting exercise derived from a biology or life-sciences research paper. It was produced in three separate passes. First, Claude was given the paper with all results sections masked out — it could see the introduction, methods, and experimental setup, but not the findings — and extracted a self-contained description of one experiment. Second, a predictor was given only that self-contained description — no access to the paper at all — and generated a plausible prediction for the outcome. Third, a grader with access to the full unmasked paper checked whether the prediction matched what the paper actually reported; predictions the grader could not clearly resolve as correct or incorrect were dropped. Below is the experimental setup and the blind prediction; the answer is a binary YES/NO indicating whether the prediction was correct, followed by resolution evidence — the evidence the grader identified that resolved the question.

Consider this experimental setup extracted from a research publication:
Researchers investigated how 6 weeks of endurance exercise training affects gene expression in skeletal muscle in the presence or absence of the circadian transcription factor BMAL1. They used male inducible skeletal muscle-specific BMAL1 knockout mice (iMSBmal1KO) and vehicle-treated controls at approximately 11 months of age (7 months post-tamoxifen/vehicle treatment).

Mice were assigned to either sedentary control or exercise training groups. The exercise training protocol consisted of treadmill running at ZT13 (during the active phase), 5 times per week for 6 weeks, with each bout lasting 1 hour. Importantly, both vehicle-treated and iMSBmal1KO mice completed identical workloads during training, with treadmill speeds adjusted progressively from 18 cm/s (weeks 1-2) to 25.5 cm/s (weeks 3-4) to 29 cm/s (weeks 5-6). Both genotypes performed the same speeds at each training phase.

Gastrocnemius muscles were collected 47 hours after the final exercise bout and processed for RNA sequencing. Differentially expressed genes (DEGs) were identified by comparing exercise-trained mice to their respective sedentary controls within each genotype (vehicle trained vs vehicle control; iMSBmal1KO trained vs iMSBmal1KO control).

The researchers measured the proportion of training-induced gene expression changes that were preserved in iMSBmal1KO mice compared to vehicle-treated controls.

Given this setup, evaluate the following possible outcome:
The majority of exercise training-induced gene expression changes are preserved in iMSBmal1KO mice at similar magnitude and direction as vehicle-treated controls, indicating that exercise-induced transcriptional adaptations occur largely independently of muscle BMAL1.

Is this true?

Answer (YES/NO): NO